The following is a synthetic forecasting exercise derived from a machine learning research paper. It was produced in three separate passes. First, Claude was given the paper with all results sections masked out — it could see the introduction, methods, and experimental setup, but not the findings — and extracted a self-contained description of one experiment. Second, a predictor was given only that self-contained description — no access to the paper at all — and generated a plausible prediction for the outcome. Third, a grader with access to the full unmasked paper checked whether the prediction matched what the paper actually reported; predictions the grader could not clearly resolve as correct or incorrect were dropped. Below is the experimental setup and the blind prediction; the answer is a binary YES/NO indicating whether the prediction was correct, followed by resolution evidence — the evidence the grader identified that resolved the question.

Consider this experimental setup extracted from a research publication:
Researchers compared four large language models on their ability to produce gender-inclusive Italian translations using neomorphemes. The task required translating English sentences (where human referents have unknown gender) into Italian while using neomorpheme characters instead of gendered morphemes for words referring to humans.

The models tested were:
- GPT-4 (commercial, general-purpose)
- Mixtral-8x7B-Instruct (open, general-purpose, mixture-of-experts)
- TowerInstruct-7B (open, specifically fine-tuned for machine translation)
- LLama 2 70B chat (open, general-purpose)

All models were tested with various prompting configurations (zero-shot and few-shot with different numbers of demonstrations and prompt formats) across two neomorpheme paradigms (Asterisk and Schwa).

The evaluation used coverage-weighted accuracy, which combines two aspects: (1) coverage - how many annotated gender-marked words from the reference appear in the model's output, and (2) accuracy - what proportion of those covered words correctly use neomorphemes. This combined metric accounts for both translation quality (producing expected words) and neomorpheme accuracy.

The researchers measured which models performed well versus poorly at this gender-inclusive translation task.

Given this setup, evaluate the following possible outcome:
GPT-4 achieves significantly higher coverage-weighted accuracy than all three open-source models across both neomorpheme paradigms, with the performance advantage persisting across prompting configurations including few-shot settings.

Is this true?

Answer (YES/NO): NO